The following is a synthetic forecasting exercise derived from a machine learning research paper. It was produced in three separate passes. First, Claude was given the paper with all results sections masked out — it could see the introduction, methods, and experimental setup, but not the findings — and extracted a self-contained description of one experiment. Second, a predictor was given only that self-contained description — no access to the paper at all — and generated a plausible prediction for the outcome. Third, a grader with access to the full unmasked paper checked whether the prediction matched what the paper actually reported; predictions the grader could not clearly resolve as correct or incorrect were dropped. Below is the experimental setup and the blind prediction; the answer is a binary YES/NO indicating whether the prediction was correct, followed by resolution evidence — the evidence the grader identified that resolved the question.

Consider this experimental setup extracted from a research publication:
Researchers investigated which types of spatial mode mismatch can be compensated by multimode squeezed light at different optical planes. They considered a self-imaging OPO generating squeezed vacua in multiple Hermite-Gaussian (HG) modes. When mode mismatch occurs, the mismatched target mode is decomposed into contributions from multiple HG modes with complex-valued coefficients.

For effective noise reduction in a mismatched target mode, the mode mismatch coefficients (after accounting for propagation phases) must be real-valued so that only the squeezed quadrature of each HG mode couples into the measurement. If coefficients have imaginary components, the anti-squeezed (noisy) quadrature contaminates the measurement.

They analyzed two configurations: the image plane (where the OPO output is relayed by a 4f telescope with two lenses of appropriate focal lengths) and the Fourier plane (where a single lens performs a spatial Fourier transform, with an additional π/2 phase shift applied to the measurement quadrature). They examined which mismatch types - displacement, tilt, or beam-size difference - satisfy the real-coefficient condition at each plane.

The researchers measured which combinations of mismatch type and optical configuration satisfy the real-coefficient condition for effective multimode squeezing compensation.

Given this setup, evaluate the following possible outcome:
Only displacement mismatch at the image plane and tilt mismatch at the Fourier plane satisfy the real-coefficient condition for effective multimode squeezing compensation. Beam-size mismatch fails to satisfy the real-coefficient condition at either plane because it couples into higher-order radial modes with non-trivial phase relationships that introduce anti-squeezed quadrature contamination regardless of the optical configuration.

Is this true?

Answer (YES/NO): NO